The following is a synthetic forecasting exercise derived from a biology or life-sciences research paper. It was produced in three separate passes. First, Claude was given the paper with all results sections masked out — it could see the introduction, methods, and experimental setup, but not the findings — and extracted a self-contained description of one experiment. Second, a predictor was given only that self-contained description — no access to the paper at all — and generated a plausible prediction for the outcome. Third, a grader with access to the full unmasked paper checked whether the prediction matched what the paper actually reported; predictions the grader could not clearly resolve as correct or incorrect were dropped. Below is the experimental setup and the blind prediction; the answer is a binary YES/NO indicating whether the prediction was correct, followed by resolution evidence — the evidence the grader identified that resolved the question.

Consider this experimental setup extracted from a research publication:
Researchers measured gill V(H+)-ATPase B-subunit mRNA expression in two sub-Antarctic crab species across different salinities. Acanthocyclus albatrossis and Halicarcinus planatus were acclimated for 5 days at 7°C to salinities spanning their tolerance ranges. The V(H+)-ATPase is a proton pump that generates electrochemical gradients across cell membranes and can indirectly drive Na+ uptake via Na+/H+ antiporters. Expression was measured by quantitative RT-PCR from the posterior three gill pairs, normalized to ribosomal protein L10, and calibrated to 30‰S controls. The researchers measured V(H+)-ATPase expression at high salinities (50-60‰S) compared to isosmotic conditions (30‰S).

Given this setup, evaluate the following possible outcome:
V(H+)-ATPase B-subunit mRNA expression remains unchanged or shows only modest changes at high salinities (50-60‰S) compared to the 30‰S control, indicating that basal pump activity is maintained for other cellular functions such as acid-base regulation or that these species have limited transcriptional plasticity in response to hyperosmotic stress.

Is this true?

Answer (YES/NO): NO